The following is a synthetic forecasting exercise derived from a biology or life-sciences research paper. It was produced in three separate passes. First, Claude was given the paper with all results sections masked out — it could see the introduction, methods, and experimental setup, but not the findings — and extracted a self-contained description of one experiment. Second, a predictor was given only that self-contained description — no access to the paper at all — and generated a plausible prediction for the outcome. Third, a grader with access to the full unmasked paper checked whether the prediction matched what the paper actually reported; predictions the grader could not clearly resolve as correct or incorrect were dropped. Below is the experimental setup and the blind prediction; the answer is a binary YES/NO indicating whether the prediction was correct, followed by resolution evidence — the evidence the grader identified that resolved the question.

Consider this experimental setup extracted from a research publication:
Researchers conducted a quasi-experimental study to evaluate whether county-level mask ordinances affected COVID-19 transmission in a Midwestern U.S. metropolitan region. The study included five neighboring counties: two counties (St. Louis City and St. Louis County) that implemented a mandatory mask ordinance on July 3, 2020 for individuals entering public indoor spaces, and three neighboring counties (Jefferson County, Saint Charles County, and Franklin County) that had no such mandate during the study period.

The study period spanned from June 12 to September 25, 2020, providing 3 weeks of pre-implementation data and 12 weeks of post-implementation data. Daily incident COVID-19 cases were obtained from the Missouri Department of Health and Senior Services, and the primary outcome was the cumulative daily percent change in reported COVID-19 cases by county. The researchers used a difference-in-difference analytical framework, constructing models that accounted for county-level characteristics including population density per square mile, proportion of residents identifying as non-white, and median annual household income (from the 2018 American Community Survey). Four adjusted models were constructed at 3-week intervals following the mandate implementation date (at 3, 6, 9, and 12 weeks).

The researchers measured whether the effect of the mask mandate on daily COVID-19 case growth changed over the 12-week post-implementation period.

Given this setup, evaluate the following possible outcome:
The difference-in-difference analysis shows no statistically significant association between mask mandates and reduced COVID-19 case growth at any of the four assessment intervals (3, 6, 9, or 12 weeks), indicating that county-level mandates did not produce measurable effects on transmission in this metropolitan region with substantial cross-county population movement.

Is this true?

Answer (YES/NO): NO